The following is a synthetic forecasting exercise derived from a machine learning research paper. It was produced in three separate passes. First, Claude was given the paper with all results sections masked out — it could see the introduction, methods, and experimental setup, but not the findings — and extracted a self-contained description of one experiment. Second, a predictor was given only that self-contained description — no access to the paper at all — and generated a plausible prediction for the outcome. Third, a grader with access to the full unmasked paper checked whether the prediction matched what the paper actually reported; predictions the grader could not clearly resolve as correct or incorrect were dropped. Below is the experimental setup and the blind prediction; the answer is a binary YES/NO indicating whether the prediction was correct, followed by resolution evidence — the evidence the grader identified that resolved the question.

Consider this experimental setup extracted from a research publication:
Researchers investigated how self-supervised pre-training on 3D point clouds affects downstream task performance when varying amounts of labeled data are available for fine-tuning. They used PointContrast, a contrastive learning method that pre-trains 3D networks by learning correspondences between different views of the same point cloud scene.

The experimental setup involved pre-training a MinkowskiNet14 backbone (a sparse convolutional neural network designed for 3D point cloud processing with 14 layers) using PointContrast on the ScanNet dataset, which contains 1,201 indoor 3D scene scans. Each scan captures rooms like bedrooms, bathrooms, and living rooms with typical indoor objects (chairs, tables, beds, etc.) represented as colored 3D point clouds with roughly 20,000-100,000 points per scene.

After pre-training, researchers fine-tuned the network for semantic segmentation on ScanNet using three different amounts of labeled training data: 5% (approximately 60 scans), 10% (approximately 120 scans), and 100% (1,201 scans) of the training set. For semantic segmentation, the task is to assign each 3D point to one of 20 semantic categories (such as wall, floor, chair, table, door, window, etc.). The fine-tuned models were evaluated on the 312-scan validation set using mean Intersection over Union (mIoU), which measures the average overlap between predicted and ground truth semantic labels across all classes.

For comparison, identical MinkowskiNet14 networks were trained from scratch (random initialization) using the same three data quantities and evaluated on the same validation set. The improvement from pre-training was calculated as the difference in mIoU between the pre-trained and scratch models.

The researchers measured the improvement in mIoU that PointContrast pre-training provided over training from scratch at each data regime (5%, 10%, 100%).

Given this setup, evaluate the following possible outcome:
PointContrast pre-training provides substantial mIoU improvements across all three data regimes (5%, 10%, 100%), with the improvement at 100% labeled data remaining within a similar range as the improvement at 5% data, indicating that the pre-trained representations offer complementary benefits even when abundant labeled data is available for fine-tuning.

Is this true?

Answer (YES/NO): NO